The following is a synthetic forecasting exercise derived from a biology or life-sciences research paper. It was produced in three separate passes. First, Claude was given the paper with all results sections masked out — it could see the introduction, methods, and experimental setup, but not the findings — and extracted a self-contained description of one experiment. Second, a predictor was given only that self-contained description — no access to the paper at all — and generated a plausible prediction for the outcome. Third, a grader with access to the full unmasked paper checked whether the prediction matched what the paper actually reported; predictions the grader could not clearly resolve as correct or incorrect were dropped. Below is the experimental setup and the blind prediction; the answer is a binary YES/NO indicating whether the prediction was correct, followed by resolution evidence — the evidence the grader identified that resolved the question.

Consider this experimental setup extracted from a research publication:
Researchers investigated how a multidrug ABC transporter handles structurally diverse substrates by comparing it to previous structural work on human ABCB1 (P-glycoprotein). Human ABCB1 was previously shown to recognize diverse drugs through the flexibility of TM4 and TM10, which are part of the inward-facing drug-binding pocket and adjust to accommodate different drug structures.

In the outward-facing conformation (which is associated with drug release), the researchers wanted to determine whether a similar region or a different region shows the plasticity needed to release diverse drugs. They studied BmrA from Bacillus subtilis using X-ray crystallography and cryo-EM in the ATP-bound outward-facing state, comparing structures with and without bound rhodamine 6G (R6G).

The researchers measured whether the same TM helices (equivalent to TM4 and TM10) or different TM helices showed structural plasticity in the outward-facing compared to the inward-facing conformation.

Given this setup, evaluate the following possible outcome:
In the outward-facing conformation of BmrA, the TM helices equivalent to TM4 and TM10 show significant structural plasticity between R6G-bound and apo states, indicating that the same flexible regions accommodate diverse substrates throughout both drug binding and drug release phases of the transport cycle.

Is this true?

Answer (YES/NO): NO